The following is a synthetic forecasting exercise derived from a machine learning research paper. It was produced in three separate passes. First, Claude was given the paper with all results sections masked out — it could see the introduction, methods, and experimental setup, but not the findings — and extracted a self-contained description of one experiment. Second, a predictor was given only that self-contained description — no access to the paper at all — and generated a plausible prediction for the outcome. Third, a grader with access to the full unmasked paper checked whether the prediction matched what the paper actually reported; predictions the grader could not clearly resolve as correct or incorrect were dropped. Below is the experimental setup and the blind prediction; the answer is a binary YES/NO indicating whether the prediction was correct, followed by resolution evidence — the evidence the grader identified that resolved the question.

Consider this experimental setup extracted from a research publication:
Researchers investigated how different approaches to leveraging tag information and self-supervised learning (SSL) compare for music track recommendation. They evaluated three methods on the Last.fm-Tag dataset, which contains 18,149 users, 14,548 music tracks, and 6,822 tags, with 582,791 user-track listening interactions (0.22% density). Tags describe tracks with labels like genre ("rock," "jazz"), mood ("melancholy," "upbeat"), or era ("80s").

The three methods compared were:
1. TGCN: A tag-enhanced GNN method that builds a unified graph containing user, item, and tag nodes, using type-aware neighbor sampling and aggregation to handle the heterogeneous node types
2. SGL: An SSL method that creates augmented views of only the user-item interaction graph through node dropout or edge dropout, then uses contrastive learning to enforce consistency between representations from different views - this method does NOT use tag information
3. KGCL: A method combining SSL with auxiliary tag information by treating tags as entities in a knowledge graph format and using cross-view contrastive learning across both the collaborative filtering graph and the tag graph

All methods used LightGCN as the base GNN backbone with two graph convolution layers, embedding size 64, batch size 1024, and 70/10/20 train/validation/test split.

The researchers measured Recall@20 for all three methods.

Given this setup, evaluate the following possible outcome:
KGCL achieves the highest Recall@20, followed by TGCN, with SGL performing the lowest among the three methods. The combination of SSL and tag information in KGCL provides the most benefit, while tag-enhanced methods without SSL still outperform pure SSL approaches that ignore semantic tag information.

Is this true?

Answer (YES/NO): NO